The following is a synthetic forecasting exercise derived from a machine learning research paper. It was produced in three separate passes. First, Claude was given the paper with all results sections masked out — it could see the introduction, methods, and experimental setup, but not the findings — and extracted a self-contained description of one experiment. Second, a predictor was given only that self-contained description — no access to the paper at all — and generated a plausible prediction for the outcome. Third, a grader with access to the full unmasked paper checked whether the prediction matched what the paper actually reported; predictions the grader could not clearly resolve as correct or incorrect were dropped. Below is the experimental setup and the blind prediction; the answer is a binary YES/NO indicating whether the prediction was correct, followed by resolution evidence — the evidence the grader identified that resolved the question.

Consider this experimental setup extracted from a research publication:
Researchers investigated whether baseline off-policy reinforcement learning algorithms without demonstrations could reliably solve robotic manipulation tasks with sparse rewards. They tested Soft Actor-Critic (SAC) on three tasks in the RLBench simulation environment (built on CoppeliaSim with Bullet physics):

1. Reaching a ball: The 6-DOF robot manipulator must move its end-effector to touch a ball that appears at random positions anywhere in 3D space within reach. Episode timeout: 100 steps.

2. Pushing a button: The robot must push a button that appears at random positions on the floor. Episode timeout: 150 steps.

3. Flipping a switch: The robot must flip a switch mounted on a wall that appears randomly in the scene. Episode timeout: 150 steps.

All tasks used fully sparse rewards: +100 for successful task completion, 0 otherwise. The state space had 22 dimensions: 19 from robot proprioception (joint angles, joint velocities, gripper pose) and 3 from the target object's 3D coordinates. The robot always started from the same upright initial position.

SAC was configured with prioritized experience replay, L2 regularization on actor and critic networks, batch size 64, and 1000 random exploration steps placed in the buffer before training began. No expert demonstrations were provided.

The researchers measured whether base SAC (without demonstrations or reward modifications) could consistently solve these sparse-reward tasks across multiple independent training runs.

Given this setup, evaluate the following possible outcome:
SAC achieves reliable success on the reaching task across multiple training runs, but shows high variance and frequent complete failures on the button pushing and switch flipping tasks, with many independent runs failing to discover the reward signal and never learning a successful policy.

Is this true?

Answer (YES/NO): NO